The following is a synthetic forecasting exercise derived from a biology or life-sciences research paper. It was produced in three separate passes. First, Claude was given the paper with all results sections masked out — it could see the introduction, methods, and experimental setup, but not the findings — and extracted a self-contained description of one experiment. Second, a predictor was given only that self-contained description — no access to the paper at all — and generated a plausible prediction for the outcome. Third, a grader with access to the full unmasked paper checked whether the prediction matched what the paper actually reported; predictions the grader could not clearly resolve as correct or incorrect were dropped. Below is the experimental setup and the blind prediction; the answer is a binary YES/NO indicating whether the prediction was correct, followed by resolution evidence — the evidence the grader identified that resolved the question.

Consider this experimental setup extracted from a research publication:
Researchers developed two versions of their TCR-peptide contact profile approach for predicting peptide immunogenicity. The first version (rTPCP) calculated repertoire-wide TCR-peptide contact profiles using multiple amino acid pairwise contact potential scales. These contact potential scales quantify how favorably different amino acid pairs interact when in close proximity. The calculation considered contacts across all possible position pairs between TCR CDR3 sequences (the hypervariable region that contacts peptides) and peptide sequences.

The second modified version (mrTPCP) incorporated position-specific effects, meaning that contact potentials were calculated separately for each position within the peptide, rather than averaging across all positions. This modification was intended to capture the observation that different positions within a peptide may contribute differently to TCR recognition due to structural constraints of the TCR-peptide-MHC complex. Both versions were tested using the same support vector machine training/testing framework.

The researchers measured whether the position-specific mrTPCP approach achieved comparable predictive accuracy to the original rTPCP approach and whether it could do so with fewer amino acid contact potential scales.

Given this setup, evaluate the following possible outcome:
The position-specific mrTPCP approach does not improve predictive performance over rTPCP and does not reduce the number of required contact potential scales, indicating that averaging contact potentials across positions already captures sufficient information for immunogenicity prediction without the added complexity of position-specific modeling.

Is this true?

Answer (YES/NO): NO